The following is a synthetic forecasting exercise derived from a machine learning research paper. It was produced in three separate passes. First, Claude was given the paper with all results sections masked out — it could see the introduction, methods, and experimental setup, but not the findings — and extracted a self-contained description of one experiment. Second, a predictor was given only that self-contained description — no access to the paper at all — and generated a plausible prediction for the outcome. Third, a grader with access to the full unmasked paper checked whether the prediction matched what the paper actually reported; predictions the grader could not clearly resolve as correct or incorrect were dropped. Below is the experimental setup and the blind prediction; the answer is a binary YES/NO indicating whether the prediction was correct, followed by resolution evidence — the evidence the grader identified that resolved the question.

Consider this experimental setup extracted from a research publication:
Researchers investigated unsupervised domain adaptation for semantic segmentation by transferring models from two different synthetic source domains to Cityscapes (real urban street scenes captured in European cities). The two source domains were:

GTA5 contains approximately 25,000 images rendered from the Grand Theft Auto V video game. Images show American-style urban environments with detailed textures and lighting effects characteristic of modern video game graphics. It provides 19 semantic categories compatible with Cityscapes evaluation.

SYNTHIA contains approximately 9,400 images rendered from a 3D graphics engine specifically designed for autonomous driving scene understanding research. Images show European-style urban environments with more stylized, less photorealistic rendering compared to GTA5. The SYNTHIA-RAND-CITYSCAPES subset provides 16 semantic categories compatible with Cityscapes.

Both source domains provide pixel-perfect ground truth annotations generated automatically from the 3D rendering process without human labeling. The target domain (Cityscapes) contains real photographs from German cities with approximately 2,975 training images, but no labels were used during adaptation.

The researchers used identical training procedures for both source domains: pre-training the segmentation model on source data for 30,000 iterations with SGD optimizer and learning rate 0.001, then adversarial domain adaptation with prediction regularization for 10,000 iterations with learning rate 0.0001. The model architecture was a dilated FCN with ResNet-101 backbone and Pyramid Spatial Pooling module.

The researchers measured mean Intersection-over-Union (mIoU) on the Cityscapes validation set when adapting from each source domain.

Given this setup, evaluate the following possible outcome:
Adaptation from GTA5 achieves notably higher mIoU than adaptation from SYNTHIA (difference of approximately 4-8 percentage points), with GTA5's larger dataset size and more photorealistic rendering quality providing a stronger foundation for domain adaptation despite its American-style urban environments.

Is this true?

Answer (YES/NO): NO